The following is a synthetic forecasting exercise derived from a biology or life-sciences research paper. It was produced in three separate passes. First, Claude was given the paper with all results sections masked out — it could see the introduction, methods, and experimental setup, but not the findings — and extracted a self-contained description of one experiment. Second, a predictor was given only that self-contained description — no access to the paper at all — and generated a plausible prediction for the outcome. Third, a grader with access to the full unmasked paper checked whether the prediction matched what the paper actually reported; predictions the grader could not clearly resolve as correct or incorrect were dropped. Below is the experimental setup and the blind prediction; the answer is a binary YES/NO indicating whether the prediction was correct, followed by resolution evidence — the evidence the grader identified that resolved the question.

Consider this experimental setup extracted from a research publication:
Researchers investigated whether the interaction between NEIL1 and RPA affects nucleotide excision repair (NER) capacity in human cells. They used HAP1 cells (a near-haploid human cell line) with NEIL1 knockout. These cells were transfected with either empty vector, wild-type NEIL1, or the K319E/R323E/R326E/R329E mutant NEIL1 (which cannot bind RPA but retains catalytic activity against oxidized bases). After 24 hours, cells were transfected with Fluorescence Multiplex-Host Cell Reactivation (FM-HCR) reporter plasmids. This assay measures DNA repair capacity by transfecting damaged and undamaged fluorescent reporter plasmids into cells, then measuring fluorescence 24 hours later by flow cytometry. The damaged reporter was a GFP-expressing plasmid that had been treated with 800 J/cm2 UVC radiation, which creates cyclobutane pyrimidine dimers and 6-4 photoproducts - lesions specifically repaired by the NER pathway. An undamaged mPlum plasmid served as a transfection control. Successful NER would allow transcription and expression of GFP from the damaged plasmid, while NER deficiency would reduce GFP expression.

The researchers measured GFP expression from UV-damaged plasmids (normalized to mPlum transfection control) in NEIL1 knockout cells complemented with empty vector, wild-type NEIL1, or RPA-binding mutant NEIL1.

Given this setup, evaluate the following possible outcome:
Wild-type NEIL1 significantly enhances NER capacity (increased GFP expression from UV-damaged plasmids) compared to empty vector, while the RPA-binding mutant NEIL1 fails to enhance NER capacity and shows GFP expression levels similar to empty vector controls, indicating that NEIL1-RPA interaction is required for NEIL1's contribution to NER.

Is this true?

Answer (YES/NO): YES